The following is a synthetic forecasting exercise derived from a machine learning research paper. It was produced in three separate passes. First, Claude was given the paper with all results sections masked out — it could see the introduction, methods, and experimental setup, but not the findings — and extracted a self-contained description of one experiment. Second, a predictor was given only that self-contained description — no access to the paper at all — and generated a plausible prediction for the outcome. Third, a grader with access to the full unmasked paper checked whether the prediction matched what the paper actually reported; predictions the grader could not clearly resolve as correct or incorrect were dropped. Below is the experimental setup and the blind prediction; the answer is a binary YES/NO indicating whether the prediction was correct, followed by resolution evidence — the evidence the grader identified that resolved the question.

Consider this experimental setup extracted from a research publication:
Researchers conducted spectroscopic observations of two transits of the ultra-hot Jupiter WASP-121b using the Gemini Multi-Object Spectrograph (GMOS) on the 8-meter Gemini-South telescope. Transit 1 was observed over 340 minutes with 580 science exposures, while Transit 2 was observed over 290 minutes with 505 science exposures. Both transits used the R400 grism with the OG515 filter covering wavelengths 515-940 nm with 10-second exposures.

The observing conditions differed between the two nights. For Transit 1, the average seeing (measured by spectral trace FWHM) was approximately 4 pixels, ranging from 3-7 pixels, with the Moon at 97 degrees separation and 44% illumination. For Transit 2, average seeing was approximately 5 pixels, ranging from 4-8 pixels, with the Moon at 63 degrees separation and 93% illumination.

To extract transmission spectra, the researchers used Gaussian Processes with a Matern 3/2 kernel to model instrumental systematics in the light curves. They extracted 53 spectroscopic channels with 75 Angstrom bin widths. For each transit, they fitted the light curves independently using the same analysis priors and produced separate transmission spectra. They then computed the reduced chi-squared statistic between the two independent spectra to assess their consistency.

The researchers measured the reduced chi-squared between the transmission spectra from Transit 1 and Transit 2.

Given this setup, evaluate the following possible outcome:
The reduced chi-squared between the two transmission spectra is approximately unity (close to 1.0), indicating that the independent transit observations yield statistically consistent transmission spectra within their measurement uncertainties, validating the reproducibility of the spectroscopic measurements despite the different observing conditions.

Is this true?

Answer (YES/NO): YES